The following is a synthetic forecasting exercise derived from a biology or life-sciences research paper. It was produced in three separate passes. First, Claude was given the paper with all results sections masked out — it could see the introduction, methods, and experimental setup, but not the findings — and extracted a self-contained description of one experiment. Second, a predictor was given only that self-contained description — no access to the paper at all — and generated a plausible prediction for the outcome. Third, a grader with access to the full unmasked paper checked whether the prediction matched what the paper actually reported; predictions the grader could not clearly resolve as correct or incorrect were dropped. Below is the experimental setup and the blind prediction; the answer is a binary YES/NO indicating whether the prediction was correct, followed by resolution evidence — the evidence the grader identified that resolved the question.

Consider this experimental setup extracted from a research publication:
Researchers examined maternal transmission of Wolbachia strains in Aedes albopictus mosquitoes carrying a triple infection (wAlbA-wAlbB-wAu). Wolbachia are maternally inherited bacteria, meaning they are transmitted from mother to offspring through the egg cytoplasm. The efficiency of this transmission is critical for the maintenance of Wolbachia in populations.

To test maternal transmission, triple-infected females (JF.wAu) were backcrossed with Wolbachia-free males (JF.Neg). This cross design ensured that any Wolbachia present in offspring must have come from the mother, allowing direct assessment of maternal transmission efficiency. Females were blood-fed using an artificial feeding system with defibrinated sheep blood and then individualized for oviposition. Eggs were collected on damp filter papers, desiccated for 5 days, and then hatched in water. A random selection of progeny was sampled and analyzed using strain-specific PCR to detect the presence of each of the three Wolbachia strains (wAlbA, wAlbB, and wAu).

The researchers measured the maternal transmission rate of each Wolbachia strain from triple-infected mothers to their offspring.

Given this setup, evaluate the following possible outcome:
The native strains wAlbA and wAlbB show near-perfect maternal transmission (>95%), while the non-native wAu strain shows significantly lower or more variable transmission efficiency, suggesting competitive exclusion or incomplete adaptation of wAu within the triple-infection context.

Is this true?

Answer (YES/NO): NO